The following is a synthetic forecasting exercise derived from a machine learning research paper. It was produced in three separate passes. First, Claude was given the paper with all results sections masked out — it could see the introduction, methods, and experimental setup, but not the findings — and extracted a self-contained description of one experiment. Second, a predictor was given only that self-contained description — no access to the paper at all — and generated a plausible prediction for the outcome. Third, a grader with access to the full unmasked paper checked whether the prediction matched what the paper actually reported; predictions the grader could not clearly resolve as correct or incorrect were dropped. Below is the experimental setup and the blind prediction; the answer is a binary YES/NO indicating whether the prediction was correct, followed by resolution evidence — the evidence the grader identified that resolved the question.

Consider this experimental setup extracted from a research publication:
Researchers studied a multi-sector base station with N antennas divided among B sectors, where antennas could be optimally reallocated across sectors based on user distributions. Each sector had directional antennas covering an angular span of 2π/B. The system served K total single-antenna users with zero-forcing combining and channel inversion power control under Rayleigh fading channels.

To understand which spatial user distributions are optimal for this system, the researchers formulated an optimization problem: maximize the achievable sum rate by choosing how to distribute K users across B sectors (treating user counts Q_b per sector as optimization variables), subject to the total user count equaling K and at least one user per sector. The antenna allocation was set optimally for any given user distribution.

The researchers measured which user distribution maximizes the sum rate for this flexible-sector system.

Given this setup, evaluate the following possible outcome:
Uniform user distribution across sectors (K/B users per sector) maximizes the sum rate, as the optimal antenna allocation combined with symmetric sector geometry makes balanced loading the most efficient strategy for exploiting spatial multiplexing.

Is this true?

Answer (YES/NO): NO